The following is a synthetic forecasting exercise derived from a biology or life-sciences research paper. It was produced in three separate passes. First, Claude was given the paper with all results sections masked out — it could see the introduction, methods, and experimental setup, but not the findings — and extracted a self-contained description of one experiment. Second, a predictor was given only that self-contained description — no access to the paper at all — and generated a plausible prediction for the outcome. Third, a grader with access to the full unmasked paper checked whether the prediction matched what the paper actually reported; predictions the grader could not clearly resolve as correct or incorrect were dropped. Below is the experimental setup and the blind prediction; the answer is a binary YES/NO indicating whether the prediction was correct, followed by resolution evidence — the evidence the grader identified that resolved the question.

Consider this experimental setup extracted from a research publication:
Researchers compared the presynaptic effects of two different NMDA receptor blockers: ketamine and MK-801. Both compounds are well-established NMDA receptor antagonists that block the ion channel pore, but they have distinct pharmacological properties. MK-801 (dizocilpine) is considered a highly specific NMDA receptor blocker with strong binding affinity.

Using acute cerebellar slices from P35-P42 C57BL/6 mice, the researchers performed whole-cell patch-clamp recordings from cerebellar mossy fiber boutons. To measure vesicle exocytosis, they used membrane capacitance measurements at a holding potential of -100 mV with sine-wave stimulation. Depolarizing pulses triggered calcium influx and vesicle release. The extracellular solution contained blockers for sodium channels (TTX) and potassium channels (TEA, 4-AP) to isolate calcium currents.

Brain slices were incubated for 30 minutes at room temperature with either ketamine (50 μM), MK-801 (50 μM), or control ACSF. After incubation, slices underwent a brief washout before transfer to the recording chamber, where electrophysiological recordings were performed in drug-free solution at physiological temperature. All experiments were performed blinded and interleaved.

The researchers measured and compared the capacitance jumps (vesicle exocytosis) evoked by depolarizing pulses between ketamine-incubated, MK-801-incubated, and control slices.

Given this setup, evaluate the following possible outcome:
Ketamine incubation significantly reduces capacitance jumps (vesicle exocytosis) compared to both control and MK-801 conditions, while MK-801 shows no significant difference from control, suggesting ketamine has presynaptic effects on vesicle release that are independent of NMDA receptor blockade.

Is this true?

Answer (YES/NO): NO